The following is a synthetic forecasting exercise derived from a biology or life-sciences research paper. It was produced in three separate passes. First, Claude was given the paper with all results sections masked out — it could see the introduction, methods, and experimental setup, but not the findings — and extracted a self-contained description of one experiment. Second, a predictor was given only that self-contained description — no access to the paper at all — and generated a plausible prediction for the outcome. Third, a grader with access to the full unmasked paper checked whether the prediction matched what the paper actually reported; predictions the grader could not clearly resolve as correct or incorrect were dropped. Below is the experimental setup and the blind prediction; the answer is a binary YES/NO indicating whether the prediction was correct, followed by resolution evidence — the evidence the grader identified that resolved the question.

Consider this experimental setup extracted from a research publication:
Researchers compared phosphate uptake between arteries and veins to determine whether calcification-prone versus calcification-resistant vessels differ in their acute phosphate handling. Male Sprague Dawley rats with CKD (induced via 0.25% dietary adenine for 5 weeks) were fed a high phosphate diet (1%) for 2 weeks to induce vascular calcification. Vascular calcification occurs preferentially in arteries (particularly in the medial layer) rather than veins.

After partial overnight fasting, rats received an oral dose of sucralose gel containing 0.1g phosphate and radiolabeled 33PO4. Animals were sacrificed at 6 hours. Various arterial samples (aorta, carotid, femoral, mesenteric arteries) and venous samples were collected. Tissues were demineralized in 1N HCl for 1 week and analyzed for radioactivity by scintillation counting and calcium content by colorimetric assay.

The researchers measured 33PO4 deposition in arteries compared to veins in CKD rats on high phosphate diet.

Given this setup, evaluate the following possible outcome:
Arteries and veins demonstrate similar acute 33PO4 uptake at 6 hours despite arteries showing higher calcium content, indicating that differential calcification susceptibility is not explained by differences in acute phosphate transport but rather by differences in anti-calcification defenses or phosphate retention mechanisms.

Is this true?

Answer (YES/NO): NO